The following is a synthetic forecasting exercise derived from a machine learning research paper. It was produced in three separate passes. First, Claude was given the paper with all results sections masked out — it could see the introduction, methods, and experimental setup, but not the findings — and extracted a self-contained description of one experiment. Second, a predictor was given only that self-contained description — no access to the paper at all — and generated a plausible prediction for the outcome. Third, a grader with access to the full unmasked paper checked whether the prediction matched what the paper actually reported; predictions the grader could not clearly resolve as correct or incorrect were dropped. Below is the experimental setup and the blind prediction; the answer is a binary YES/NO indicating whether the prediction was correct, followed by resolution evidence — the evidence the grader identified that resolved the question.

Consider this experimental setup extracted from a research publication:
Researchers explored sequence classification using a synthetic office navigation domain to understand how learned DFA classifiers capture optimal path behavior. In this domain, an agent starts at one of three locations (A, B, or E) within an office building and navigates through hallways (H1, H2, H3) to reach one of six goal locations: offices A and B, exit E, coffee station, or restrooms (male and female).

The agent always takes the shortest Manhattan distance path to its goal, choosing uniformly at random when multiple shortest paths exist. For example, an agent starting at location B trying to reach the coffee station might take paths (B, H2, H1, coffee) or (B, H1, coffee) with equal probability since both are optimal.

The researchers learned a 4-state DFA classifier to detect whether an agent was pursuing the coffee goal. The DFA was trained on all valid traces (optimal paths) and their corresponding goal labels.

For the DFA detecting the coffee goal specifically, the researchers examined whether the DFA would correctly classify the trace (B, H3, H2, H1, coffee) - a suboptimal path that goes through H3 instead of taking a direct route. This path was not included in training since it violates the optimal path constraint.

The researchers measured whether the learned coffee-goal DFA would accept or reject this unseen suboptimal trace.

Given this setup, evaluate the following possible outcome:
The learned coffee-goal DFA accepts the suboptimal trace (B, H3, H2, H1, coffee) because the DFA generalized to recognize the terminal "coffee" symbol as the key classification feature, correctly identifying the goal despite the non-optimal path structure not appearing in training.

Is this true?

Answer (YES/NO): YES